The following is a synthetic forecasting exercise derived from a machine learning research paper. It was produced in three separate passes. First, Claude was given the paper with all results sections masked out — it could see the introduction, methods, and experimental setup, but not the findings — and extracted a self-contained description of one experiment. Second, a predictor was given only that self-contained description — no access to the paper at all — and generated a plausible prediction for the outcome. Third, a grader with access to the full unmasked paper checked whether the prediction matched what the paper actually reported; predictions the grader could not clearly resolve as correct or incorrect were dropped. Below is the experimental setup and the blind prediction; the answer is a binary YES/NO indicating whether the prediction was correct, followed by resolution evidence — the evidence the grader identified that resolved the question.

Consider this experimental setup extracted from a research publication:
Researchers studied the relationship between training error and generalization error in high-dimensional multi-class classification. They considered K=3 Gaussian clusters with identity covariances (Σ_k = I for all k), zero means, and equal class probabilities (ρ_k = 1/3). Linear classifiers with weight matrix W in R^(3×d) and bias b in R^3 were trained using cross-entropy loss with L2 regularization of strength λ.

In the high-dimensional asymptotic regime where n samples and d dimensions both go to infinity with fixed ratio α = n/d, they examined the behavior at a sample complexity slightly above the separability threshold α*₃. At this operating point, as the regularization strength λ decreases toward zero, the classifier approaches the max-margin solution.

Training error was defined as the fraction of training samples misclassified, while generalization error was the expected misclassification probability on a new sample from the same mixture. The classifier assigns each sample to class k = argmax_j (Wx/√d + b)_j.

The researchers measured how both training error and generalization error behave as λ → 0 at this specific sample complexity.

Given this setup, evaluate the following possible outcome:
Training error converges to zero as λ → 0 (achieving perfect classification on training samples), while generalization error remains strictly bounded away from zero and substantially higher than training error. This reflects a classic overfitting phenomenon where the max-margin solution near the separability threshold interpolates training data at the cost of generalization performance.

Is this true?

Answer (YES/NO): NO